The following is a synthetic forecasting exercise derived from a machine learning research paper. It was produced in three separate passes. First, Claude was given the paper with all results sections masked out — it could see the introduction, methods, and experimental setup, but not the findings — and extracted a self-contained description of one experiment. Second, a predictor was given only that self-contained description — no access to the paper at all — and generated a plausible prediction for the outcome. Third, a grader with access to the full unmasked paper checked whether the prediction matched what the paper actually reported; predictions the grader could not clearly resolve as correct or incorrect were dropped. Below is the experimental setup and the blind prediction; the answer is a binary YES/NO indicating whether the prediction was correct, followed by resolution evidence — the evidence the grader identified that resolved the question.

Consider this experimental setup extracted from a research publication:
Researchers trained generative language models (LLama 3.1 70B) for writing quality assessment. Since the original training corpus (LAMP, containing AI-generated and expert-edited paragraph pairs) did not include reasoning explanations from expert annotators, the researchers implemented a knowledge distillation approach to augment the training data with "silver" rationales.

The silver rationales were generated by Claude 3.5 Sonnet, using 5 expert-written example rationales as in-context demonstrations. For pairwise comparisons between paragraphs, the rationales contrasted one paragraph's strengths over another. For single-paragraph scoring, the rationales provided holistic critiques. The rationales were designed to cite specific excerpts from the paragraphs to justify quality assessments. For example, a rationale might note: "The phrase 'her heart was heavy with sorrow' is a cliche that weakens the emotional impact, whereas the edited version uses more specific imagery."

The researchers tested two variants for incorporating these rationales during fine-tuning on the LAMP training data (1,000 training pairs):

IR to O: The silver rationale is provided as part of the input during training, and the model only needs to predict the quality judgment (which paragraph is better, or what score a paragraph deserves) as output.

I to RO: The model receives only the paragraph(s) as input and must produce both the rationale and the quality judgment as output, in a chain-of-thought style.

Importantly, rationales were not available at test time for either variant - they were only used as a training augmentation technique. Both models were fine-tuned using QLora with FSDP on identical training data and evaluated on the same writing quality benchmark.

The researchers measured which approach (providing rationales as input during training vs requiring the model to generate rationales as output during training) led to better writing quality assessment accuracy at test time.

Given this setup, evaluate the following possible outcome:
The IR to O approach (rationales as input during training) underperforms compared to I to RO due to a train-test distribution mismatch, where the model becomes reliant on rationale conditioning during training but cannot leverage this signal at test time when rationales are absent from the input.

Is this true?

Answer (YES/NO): NO